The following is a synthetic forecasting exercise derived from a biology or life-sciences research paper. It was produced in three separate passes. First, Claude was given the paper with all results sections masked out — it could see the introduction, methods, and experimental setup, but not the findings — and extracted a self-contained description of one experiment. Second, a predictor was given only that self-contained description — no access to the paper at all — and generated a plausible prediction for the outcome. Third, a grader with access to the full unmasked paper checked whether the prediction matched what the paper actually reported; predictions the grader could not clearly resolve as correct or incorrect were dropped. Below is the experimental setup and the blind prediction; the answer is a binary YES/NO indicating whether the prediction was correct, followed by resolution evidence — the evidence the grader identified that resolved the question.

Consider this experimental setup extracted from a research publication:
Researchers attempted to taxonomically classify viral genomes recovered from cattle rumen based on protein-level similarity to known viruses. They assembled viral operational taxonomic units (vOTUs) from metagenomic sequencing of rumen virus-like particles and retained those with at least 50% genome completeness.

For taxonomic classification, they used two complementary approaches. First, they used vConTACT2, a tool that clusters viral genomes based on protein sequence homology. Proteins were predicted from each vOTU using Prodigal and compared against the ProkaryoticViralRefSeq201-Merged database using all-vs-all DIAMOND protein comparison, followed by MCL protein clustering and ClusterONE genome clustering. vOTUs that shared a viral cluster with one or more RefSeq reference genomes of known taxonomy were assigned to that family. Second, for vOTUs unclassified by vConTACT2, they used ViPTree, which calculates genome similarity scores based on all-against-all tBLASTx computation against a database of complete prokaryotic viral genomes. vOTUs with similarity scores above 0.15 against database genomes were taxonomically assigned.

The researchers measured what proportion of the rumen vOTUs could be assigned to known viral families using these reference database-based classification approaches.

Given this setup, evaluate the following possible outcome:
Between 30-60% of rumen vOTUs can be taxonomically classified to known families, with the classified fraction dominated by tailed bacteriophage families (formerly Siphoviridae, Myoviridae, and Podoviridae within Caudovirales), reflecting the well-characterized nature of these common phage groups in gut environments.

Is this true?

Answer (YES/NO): NO